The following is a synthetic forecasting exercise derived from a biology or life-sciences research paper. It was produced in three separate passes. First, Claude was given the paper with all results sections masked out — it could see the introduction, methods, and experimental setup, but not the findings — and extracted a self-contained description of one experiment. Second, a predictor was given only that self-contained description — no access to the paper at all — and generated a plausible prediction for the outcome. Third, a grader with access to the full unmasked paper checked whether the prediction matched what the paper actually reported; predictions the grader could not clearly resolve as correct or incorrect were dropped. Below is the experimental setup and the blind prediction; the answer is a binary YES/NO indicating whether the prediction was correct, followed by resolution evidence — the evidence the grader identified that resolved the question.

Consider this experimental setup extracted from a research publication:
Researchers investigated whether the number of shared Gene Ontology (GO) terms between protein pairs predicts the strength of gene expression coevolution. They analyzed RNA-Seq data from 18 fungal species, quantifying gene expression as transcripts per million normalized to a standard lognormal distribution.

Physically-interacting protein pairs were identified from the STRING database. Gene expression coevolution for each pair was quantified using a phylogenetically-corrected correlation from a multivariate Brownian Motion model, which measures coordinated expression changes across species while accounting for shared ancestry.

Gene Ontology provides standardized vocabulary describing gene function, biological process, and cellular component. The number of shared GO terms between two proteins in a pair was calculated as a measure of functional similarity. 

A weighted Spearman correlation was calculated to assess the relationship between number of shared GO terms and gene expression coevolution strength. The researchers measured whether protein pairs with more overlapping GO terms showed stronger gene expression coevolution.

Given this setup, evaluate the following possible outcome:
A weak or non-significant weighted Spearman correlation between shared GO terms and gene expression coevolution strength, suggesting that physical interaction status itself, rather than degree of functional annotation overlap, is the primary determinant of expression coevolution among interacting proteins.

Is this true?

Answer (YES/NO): NO